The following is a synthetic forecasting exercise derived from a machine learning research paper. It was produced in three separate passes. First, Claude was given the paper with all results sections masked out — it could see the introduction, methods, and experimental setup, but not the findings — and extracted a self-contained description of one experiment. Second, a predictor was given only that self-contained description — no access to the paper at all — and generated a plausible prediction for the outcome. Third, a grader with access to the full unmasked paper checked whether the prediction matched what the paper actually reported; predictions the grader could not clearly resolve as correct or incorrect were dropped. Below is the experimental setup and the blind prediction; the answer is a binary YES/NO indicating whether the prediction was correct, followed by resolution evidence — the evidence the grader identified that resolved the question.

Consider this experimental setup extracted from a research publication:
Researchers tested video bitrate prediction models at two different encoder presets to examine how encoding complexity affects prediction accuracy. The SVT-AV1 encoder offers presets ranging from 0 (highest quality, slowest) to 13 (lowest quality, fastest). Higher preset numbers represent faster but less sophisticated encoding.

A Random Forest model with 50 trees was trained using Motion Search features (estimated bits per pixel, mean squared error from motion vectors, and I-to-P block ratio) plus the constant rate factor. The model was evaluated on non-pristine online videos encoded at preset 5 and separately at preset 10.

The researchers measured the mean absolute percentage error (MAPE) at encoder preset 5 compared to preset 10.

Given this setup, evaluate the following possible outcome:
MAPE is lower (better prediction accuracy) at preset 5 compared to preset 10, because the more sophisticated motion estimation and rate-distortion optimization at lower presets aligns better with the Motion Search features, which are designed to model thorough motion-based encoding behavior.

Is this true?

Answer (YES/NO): YES